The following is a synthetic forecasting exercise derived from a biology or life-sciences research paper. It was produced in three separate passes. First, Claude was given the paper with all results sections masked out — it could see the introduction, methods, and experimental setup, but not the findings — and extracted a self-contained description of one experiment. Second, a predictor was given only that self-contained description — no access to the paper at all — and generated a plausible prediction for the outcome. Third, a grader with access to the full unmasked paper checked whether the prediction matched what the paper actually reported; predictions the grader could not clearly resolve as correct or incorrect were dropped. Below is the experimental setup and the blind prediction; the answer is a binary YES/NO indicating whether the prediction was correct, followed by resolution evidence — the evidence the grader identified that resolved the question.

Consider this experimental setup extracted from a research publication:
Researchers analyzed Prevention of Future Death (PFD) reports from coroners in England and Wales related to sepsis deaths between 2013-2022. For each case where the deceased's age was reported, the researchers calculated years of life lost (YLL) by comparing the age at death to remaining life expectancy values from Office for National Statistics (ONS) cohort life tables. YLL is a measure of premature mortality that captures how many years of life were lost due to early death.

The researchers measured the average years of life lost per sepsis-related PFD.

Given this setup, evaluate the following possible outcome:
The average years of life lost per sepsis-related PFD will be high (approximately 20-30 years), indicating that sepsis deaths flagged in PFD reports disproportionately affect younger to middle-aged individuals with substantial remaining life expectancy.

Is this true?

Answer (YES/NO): NO